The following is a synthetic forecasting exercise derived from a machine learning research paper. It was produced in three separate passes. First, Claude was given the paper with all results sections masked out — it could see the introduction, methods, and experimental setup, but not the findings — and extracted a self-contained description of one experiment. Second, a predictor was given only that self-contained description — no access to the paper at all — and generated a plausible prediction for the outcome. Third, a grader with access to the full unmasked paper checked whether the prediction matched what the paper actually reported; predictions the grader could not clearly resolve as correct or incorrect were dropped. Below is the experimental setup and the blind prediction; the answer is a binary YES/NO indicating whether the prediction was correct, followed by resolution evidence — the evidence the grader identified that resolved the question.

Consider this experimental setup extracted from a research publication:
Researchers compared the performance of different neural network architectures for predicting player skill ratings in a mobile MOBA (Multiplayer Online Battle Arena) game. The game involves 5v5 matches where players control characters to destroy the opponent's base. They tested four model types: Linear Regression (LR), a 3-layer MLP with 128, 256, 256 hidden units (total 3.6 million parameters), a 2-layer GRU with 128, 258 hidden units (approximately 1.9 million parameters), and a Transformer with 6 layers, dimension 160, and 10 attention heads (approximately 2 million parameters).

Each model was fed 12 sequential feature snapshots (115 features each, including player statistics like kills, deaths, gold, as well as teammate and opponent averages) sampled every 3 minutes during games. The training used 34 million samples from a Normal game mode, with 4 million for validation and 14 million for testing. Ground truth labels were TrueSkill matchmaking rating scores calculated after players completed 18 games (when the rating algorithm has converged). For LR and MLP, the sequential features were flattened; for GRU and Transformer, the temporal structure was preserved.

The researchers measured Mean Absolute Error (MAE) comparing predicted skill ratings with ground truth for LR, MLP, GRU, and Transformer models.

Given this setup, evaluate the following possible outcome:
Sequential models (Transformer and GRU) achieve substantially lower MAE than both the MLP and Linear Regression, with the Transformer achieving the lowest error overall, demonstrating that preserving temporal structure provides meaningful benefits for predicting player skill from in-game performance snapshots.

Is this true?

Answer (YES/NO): NO